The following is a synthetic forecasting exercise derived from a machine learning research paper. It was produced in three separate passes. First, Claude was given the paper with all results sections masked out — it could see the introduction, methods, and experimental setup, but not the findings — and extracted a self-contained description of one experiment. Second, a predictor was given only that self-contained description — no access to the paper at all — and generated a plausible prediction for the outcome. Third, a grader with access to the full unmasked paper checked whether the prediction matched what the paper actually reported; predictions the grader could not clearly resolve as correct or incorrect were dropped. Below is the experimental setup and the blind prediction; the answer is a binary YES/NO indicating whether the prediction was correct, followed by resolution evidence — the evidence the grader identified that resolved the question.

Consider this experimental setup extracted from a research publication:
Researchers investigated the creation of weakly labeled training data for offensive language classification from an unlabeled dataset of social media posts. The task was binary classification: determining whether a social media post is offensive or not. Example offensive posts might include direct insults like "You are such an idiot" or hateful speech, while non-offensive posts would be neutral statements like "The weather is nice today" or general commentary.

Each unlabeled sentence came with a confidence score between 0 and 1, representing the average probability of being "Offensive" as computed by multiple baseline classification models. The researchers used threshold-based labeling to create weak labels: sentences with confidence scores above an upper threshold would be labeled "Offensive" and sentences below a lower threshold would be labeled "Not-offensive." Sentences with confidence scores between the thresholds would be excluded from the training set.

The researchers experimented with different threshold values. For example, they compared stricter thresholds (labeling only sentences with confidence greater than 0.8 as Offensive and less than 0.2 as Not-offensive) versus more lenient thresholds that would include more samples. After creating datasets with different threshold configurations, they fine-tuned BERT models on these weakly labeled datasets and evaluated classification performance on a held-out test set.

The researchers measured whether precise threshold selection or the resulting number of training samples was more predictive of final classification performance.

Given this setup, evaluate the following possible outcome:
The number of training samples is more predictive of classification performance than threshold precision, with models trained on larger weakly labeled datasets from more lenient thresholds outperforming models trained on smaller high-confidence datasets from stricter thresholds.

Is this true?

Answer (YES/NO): NO